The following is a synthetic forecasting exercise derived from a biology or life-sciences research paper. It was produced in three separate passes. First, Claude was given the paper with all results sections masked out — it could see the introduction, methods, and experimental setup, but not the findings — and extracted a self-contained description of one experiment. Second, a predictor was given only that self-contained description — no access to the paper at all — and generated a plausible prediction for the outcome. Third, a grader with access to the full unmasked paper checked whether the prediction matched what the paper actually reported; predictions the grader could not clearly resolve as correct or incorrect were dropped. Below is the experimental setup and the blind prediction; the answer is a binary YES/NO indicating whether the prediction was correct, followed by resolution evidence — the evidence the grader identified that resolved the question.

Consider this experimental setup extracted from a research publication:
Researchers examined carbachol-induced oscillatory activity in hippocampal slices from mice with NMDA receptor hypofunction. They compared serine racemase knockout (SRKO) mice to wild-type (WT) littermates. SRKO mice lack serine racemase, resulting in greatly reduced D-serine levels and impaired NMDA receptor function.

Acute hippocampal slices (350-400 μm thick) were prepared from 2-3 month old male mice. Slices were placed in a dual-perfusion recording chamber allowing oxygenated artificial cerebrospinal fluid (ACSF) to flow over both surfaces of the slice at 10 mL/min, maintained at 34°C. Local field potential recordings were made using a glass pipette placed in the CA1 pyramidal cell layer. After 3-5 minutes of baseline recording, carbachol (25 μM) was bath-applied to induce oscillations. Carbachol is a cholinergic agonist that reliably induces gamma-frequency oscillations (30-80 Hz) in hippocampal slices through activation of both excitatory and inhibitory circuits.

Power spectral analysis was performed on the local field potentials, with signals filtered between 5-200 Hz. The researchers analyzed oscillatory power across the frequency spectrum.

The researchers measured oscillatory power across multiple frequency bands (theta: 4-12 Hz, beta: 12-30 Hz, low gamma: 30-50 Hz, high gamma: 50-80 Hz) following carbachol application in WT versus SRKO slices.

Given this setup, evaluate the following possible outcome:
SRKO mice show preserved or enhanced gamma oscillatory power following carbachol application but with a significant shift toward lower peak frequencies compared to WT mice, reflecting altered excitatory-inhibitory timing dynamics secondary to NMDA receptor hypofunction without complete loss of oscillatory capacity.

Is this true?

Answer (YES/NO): NO